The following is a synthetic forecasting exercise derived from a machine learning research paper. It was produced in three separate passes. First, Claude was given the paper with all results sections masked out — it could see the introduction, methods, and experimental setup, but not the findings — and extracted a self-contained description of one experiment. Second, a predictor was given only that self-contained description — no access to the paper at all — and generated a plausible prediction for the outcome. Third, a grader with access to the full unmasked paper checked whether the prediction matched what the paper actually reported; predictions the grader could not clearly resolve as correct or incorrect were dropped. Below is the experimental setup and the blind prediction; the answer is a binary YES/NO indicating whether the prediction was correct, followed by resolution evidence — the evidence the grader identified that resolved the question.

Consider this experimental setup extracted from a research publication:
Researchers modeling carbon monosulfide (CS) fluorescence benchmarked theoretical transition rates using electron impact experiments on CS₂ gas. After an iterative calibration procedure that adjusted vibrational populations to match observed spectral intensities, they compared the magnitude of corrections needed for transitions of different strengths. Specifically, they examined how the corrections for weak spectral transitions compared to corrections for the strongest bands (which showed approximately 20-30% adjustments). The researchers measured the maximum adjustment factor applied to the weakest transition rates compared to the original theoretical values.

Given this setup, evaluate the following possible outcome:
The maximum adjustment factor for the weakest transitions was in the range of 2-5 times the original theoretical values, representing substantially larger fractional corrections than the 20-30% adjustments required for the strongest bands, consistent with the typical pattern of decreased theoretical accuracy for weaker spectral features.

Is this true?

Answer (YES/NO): NO